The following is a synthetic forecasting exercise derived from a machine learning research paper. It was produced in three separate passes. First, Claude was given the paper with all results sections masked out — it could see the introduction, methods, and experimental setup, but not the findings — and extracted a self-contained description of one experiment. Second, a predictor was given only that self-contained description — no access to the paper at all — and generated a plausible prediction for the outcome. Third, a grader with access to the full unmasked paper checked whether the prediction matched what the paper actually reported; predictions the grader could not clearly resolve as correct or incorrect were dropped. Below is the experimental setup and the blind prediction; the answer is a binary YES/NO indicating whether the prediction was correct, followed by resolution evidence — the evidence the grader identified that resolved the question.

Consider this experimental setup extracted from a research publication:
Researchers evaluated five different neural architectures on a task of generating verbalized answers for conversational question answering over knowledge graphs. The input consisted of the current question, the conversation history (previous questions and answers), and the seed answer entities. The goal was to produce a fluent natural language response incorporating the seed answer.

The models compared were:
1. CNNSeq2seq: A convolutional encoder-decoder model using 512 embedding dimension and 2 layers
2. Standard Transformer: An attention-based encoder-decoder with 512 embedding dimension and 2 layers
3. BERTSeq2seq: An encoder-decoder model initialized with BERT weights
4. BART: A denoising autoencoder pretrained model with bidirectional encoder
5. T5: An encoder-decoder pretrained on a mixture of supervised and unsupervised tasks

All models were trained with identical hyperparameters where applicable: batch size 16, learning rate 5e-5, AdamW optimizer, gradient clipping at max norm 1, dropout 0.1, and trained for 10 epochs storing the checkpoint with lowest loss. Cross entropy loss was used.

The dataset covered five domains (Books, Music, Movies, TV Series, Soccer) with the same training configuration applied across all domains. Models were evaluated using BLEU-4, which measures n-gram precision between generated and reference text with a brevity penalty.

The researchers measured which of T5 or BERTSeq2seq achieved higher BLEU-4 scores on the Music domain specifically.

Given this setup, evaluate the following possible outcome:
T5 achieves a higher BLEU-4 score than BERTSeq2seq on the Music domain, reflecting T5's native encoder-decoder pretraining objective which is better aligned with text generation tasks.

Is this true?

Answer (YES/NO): NO